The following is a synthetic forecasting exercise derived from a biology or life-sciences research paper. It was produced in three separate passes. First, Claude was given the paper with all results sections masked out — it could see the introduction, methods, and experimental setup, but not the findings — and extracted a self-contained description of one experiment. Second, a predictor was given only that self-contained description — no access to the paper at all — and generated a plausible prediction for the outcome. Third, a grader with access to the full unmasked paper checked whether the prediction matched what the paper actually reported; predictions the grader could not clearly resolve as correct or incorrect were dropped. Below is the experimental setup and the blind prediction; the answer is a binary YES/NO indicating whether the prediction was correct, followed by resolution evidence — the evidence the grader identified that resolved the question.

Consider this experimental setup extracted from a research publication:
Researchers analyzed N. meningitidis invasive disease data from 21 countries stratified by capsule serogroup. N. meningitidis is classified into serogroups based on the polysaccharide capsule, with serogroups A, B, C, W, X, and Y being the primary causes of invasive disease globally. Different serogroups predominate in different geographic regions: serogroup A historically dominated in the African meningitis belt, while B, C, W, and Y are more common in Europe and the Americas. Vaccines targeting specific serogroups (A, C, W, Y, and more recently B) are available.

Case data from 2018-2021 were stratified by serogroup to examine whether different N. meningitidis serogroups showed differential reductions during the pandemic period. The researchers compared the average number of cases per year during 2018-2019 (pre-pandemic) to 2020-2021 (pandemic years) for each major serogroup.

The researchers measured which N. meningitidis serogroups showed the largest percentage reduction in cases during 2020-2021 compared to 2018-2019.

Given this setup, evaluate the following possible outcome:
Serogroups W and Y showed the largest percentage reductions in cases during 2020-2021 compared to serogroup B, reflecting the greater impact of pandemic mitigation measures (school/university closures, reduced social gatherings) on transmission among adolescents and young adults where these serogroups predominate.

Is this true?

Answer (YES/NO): NO